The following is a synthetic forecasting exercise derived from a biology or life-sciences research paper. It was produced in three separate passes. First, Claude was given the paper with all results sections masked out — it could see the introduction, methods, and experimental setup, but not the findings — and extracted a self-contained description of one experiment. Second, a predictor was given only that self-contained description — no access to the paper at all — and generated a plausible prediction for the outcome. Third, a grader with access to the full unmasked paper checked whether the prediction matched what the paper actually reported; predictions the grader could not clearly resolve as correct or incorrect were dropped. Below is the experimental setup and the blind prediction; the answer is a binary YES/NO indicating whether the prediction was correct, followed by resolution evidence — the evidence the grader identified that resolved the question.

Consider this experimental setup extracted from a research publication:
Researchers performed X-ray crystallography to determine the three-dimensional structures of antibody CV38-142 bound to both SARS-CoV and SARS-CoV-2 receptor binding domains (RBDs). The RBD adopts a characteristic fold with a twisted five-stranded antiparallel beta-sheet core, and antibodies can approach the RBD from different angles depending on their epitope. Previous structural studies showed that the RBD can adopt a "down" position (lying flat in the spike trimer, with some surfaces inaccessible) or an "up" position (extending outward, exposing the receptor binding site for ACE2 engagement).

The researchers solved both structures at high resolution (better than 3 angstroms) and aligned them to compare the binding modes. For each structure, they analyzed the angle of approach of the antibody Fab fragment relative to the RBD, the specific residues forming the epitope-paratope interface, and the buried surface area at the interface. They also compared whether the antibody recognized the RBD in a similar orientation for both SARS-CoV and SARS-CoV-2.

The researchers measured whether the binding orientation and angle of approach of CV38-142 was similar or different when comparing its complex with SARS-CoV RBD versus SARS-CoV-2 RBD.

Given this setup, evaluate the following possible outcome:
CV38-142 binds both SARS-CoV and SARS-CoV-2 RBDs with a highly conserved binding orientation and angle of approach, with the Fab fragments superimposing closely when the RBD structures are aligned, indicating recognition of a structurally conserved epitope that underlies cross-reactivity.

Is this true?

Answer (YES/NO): YES